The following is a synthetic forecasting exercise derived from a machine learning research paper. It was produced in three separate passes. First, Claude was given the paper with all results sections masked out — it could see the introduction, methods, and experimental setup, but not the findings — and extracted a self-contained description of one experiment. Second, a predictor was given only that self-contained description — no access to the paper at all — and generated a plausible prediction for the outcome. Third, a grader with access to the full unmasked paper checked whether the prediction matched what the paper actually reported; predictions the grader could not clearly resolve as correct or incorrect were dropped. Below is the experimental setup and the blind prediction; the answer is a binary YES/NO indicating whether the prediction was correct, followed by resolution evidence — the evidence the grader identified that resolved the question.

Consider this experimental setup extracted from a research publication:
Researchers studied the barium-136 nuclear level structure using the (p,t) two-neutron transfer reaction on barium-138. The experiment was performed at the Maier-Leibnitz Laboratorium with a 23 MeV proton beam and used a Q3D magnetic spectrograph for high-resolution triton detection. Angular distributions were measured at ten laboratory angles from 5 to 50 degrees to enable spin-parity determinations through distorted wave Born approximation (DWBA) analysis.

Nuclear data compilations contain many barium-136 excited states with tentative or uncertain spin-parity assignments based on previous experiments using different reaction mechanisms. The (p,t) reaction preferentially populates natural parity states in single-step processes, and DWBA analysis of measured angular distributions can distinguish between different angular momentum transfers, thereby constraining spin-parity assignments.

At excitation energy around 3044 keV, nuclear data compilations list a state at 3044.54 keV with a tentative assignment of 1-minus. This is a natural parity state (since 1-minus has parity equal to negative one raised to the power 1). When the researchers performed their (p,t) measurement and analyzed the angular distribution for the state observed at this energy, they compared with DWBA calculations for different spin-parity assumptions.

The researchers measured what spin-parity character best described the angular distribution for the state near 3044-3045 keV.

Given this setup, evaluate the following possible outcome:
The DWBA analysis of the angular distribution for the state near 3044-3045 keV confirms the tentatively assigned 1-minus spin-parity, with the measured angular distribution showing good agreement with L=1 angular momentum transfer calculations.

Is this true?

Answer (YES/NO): NO